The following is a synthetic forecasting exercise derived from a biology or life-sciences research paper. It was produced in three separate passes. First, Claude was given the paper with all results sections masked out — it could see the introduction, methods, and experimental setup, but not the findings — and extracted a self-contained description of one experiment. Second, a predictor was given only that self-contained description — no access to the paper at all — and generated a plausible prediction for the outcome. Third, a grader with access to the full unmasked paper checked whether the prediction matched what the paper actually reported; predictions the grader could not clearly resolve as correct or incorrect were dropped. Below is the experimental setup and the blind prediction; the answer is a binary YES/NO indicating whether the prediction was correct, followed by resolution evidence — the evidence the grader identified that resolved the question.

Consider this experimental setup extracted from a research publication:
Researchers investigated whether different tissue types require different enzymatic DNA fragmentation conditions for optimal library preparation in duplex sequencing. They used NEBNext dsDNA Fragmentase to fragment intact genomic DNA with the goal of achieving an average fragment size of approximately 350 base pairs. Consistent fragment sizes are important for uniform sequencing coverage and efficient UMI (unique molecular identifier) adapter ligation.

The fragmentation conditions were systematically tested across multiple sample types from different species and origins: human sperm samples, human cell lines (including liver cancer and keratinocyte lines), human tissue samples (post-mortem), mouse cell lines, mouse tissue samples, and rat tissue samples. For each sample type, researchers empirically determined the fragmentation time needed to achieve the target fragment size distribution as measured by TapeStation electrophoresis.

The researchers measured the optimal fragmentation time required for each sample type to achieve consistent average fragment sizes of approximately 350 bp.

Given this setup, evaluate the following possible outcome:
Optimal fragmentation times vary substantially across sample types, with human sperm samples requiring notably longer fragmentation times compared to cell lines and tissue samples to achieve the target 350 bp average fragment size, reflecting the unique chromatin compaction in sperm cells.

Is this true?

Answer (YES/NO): NO